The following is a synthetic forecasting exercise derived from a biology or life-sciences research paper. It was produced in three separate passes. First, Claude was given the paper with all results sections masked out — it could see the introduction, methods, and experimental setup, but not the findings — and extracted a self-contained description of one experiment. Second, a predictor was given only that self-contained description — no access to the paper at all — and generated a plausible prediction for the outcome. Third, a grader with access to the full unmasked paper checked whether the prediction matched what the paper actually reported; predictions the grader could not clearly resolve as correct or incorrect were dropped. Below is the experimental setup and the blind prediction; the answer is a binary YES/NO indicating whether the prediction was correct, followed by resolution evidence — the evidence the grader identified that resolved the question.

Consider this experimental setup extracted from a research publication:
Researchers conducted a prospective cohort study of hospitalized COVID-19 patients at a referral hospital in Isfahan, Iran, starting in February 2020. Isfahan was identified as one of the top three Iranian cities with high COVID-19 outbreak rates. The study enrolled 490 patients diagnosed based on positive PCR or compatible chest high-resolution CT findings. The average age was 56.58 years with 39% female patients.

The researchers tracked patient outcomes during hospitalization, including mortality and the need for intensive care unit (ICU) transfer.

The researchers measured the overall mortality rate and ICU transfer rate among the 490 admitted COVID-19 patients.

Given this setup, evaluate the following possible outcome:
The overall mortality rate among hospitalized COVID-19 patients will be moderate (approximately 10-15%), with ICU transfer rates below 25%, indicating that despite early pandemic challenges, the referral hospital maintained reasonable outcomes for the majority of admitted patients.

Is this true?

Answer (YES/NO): NO